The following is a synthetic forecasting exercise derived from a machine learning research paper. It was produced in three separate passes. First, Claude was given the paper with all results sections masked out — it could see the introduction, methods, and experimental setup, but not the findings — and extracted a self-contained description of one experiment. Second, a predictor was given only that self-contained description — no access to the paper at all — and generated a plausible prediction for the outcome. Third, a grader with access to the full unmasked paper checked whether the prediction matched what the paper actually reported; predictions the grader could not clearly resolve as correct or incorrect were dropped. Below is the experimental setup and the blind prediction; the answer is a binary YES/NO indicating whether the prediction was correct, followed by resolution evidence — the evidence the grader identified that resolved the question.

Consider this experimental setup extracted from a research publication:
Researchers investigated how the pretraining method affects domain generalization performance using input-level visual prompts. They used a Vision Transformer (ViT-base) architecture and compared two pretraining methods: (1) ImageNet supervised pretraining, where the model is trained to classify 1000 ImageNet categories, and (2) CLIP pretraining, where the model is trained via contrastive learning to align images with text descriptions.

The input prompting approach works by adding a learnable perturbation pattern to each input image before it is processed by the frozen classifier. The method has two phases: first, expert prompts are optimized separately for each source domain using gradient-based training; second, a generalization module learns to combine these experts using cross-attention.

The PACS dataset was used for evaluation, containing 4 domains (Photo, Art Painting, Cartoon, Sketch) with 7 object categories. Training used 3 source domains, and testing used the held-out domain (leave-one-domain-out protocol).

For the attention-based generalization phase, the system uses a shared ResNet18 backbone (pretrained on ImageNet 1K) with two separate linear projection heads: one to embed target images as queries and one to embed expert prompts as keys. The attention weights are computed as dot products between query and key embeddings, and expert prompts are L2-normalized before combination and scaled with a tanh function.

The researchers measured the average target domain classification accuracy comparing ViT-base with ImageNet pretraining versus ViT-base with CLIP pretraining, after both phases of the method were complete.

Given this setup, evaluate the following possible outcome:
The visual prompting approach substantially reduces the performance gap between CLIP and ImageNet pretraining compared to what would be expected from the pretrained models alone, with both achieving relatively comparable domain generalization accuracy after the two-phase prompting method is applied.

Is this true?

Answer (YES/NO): NO